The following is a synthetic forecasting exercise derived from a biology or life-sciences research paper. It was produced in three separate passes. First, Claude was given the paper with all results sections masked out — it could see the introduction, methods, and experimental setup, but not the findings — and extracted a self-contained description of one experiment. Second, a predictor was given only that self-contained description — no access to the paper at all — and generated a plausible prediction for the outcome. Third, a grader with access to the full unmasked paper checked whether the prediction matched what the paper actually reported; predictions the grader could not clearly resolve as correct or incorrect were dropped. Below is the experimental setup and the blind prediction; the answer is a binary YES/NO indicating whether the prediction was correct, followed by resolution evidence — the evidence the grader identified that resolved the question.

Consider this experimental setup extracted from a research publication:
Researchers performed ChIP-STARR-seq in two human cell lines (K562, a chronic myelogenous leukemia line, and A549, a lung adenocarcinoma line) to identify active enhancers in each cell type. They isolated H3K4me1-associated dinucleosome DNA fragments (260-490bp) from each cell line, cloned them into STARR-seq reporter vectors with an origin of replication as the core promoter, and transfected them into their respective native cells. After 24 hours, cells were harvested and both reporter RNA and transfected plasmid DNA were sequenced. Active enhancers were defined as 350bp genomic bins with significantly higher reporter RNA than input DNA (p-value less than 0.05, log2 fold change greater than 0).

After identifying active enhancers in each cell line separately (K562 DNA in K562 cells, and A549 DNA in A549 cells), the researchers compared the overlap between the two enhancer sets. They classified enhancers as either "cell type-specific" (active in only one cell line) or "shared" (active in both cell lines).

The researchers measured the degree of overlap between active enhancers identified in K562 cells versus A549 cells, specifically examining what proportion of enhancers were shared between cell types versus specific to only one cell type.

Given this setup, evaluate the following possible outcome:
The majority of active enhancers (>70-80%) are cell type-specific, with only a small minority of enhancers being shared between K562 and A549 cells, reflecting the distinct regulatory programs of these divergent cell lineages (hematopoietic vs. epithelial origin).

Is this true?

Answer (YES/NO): YES